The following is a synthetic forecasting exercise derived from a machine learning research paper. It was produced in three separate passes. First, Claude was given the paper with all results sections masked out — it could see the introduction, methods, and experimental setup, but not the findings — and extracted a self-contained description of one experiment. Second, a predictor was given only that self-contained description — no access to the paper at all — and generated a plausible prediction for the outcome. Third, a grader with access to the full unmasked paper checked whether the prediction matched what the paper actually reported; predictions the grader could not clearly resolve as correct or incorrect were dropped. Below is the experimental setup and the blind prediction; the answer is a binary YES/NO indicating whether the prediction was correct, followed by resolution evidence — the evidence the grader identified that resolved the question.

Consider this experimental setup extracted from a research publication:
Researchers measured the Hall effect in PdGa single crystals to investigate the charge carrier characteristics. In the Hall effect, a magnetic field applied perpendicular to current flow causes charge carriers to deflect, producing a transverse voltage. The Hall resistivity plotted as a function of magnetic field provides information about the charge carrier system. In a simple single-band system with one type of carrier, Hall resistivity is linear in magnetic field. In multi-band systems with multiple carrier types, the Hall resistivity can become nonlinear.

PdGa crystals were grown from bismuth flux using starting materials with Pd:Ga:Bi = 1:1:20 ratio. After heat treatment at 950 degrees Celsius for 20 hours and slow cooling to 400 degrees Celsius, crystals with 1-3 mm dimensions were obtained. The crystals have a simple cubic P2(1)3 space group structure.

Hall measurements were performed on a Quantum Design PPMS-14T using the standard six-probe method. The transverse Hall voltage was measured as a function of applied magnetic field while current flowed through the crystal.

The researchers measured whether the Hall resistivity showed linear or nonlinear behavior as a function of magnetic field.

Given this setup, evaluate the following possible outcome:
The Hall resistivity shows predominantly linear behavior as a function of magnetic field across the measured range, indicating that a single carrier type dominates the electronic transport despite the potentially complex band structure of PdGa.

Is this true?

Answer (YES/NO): NO